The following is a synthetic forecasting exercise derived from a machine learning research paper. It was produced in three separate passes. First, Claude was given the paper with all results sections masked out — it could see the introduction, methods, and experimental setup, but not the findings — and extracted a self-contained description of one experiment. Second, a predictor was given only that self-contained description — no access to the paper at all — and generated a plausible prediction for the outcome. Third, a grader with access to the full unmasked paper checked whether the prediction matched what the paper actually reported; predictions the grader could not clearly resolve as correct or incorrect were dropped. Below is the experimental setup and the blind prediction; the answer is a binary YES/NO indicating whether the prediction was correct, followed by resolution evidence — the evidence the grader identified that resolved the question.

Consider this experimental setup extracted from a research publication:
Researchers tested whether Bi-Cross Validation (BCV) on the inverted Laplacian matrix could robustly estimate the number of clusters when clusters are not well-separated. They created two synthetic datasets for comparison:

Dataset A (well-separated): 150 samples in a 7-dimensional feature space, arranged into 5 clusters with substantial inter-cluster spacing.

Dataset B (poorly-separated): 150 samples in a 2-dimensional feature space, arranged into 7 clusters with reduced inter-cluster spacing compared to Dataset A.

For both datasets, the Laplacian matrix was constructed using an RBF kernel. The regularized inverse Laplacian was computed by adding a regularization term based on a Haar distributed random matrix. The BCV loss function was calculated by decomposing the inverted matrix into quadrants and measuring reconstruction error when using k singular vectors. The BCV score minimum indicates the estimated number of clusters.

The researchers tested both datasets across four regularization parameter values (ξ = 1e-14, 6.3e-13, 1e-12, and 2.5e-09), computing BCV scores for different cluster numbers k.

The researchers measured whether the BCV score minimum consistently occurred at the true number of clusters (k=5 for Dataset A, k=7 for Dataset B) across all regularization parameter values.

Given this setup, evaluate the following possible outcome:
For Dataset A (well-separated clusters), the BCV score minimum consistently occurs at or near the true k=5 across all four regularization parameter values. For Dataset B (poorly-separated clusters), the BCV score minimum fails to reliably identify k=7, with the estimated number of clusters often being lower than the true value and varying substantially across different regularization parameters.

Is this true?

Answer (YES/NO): NO